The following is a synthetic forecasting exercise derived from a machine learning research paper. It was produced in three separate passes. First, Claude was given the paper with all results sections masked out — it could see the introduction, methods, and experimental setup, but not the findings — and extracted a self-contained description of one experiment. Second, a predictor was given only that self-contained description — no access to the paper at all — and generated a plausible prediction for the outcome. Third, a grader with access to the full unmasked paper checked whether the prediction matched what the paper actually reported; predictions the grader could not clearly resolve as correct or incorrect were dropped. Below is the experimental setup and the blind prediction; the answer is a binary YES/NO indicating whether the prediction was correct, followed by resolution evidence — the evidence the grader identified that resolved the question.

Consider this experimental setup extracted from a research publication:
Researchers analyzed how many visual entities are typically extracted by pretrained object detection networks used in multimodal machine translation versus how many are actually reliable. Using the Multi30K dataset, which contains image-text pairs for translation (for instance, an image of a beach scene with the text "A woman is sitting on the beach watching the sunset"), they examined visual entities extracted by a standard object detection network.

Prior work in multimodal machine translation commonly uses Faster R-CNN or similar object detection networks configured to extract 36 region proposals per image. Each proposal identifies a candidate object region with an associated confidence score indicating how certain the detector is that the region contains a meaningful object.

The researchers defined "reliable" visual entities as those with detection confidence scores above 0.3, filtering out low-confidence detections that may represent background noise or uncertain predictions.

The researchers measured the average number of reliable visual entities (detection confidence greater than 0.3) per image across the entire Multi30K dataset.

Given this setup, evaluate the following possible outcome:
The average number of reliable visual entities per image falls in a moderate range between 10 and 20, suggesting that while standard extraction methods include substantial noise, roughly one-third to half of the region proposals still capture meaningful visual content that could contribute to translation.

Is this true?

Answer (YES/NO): NO